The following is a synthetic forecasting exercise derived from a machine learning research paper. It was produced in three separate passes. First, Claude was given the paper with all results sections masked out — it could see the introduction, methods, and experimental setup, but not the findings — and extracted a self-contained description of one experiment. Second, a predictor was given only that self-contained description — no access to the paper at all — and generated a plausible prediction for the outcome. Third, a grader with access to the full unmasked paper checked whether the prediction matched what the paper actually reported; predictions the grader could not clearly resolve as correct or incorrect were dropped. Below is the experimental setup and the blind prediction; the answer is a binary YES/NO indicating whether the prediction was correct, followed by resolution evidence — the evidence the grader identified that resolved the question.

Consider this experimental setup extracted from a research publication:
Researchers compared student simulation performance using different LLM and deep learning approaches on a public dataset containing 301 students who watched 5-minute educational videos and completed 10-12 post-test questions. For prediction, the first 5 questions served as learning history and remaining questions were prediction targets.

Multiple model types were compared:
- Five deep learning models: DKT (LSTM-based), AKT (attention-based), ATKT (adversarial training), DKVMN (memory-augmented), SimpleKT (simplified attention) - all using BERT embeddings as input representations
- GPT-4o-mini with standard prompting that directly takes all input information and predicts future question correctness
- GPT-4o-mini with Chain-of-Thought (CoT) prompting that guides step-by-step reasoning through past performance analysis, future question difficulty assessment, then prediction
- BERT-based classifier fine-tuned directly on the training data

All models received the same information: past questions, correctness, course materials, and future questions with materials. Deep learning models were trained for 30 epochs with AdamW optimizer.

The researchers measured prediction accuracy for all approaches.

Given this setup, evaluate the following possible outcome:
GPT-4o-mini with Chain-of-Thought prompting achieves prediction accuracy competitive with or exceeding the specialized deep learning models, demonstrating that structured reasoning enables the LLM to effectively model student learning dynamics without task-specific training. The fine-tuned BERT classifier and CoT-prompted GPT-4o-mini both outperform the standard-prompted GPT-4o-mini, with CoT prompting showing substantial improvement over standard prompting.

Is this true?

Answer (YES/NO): NO